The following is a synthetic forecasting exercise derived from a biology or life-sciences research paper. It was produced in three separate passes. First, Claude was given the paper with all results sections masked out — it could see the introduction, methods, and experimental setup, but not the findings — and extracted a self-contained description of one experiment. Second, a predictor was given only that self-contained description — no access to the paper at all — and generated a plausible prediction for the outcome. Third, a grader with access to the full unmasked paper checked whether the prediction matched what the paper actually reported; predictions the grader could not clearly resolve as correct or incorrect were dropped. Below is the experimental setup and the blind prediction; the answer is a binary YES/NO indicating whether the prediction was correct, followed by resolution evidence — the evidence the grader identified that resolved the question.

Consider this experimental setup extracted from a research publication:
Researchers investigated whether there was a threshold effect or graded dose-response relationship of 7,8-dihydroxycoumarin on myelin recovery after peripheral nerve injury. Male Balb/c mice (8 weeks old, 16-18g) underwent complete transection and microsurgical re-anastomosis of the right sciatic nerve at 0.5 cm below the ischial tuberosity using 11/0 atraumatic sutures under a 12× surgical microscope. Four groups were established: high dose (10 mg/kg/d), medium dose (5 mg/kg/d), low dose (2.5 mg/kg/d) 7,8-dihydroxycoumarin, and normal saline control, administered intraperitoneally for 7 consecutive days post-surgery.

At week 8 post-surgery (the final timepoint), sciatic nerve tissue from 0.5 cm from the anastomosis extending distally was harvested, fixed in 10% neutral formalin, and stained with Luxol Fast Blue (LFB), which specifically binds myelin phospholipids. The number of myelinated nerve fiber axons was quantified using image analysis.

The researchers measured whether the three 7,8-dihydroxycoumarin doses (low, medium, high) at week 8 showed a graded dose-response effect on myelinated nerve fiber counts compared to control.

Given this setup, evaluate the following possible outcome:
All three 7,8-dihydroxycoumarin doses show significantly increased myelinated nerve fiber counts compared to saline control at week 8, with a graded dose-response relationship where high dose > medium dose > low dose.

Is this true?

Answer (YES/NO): NO